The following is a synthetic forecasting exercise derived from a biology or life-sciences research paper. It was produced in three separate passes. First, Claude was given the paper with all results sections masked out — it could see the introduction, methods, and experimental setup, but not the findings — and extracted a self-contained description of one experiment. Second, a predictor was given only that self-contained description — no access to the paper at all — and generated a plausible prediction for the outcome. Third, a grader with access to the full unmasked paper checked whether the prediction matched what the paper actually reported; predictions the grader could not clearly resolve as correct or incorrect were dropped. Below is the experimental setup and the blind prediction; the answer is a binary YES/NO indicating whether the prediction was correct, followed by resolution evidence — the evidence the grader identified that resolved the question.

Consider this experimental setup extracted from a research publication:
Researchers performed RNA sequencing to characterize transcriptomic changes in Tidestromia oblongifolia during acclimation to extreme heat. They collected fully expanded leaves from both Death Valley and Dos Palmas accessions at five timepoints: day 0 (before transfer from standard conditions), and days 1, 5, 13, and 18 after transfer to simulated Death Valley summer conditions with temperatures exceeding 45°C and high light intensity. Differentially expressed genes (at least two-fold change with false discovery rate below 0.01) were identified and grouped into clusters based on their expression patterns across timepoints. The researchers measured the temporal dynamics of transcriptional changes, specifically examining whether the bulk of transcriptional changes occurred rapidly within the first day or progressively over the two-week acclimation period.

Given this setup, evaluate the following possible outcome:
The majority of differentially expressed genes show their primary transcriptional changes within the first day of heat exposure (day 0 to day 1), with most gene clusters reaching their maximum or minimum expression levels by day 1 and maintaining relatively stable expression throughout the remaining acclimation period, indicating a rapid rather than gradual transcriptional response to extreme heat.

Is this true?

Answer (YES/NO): YES